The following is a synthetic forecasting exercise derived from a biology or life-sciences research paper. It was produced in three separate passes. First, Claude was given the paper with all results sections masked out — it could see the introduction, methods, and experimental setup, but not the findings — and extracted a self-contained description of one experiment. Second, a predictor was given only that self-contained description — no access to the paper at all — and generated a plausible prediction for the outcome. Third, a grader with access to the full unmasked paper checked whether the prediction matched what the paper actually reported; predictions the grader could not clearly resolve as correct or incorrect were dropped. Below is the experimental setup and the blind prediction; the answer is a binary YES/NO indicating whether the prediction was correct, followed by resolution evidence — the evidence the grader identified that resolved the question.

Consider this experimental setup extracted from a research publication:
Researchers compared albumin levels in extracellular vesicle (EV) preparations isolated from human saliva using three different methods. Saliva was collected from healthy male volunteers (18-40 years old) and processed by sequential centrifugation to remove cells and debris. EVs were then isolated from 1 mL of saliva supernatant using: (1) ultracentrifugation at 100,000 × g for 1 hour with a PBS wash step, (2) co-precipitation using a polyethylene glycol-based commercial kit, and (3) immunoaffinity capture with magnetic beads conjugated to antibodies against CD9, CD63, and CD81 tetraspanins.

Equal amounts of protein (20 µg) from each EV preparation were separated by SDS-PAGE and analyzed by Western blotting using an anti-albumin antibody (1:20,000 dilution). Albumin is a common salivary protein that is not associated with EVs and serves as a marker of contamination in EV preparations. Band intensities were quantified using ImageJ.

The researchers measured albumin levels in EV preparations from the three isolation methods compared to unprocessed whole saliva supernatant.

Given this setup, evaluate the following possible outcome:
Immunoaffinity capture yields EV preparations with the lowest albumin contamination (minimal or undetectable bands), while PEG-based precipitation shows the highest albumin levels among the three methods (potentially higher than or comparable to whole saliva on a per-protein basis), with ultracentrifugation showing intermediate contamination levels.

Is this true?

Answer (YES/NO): YES